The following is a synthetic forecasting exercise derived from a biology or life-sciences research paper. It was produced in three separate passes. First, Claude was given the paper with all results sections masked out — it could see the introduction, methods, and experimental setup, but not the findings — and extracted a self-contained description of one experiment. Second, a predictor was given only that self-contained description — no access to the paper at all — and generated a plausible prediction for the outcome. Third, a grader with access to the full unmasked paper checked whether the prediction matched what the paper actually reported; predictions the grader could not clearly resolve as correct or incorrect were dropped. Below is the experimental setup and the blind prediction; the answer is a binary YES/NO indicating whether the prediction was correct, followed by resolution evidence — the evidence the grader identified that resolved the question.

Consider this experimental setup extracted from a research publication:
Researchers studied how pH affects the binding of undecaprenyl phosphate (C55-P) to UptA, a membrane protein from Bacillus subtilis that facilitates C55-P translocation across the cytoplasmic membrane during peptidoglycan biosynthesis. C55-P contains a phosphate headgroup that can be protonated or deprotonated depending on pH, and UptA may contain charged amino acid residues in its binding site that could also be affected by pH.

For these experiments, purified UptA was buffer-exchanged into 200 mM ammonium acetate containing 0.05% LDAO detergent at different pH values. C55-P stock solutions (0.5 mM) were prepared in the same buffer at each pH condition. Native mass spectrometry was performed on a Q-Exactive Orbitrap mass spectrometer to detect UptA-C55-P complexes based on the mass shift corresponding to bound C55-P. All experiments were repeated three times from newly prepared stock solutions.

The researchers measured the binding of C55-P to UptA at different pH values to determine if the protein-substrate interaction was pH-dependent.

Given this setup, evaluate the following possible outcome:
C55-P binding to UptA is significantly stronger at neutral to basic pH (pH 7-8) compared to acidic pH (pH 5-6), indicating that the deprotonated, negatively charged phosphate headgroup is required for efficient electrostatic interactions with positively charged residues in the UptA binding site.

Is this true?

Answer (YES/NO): YES